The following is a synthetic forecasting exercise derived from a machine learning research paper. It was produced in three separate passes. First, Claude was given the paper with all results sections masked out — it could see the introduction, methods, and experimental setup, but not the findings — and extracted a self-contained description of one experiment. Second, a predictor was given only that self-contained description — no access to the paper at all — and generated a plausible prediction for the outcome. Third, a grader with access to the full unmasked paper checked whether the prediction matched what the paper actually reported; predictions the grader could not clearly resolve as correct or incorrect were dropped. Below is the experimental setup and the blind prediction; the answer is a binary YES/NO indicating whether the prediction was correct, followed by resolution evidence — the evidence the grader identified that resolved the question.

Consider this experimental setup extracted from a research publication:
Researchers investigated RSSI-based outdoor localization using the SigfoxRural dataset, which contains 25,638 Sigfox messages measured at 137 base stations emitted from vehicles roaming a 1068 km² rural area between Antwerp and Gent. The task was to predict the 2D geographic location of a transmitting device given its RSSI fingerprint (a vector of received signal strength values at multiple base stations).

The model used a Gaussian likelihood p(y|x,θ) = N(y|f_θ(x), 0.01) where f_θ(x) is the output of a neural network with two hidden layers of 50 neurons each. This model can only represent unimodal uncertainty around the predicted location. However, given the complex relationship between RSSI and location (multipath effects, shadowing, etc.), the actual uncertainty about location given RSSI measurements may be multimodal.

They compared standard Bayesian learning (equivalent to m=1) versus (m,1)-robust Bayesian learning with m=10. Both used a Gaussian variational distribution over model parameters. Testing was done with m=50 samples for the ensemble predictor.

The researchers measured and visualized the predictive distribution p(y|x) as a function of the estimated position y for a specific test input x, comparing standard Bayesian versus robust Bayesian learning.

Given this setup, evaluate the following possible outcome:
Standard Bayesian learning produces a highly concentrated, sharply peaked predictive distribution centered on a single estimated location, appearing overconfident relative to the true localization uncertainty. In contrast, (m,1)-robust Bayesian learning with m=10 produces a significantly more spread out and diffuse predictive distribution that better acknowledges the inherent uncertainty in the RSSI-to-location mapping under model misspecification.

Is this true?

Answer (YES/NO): NO